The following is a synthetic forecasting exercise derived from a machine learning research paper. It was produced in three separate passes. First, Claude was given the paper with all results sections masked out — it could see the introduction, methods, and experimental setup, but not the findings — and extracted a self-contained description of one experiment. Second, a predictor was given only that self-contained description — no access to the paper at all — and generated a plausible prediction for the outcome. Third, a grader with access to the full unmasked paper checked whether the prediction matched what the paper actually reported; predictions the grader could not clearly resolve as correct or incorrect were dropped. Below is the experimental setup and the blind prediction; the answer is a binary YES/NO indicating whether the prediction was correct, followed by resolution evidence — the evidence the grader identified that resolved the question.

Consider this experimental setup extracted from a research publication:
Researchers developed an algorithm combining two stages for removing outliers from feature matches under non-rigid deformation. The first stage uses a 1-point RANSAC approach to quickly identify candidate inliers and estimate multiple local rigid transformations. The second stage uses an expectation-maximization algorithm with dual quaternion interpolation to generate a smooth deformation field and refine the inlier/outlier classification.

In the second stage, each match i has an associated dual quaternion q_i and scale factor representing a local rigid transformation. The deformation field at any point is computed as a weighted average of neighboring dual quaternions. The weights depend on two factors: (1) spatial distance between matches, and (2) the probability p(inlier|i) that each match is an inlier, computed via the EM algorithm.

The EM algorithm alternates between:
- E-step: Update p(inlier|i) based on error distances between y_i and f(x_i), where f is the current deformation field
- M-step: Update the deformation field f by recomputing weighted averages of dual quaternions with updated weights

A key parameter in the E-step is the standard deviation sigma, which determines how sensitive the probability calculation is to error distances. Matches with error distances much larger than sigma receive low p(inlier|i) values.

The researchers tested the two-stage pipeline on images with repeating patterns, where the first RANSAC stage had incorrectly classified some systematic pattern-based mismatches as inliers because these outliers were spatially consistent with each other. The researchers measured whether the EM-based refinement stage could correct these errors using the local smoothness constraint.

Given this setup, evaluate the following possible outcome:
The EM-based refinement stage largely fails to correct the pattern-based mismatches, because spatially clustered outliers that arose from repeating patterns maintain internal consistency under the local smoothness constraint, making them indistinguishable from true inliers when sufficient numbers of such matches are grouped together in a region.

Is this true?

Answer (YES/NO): NO